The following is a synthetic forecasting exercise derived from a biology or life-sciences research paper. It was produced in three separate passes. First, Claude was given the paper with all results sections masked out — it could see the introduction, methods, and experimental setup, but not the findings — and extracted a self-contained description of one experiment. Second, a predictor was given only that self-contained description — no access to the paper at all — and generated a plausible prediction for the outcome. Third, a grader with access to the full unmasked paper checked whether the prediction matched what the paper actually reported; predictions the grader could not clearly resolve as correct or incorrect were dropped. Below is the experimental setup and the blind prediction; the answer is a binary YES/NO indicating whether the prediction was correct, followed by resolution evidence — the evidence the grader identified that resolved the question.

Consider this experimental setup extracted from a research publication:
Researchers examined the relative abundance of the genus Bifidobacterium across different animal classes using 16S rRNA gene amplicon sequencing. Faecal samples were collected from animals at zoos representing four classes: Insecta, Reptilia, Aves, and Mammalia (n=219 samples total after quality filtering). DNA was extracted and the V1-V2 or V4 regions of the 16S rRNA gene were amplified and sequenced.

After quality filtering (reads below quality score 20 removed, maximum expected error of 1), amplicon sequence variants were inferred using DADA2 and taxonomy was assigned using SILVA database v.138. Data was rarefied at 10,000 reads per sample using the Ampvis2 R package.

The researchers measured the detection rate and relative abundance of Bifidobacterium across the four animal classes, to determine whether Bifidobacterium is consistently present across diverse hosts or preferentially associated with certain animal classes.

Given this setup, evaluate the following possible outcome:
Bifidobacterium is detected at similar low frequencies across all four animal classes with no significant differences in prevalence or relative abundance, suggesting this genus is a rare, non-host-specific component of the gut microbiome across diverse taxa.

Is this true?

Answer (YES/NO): NO